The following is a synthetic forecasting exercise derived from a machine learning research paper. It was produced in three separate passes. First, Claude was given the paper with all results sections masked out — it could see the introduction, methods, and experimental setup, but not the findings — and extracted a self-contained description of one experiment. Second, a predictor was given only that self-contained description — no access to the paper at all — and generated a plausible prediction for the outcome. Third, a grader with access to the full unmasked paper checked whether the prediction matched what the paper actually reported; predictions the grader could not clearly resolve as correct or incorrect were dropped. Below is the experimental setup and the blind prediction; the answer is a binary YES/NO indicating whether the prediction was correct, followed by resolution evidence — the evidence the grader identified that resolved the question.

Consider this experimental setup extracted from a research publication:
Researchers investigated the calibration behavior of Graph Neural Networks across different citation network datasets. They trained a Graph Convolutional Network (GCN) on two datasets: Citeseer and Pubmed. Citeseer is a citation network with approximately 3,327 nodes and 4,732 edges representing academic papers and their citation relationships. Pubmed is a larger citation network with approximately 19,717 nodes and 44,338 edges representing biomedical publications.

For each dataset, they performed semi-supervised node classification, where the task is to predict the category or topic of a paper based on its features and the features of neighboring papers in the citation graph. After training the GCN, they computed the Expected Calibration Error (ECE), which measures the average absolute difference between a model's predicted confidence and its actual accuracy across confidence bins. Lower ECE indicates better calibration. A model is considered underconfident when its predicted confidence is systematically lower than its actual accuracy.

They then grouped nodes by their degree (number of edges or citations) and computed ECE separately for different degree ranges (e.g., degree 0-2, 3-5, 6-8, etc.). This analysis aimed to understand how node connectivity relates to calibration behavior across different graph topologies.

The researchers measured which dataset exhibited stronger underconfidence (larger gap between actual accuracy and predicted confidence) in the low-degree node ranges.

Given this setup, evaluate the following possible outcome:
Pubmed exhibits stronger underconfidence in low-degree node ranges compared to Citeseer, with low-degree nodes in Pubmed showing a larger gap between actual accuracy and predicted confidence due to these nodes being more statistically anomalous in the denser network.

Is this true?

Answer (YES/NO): NO